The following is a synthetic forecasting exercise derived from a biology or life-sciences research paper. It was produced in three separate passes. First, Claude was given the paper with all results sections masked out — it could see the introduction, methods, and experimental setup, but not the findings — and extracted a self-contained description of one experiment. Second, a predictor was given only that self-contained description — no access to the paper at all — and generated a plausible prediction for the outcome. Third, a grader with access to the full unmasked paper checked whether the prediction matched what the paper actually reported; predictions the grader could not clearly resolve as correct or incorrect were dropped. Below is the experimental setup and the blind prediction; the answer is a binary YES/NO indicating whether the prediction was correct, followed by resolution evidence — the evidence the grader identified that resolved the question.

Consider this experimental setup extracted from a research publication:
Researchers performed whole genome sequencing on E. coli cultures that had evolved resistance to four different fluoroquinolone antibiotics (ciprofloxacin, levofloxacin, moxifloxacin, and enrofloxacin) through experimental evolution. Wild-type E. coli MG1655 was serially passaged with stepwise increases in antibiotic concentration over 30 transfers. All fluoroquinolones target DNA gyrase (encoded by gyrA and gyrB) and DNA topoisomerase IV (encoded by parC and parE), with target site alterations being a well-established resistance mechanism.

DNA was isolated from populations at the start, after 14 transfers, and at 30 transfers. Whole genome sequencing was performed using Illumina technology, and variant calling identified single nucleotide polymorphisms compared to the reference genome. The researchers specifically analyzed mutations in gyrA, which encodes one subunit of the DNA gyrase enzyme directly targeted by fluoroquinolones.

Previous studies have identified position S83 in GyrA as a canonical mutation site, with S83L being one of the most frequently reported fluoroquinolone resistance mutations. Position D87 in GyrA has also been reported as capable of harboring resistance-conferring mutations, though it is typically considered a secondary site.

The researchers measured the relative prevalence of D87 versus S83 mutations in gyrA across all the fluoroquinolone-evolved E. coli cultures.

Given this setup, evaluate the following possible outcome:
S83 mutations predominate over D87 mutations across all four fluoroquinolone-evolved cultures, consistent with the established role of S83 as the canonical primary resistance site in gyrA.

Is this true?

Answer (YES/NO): NO